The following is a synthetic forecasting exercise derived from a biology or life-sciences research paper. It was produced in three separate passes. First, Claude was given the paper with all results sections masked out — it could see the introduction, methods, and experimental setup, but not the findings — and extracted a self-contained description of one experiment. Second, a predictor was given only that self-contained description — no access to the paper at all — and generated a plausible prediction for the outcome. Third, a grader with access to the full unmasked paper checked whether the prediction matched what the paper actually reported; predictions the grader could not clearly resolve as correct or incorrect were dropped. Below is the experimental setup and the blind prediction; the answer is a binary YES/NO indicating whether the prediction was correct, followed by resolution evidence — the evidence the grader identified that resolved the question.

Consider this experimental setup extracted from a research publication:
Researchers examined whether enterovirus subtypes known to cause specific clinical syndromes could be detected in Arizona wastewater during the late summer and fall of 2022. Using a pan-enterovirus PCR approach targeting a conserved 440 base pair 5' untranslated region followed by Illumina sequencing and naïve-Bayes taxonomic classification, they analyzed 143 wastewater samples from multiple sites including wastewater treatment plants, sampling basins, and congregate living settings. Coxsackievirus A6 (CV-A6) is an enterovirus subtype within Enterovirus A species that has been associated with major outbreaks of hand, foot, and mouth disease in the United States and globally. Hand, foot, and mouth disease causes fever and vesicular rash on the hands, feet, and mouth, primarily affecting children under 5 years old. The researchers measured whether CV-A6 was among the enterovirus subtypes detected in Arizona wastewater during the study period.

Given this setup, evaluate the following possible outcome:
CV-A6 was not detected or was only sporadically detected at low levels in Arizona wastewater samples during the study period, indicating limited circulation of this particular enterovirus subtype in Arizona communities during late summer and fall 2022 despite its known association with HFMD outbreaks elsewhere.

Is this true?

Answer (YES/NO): NO